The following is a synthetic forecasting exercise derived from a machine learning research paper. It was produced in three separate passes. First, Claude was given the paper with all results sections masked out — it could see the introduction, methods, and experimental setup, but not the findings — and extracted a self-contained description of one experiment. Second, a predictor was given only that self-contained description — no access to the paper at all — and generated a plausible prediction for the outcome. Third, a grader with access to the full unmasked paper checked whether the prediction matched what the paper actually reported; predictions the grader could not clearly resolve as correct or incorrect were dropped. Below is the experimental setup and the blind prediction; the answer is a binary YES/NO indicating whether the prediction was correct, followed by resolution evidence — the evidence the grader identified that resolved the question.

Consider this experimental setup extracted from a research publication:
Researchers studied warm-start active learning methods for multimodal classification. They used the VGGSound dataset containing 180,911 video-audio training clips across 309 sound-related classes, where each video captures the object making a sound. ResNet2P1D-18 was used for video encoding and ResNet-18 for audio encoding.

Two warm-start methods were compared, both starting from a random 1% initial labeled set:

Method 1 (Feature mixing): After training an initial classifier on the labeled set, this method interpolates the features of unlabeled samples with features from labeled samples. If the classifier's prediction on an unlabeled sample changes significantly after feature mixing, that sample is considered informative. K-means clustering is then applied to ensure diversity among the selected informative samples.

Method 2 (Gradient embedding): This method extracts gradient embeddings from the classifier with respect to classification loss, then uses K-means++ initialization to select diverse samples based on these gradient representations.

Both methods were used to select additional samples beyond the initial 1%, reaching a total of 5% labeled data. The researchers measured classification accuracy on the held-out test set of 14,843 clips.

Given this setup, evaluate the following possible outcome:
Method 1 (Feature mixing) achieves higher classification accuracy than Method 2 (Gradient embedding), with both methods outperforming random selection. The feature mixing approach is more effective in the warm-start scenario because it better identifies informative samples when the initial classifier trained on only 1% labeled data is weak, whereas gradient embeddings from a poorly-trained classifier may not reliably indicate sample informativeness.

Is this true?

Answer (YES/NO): NO